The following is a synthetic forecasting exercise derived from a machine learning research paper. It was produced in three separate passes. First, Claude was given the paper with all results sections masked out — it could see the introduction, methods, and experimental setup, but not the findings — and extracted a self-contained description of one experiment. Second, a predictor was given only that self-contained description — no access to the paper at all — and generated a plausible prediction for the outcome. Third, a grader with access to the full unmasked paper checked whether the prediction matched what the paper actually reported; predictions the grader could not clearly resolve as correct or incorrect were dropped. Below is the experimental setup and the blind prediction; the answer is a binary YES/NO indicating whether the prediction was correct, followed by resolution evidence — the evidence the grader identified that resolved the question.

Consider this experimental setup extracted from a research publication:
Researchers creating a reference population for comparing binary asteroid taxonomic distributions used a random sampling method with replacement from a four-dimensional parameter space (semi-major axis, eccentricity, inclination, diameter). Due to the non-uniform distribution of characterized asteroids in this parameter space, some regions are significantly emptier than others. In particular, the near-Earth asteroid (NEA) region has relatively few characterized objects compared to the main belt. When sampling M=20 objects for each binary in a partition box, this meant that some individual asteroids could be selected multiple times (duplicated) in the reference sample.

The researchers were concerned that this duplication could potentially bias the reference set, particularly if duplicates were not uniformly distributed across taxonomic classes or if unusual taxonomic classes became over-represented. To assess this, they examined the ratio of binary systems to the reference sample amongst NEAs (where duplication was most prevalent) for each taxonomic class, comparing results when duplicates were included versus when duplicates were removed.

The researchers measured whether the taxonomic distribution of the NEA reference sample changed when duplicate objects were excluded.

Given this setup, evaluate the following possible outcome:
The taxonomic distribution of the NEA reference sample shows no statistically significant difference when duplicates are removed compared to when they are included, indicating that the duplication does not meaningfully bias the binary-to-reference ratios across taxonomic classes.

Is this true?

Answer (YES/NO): YES